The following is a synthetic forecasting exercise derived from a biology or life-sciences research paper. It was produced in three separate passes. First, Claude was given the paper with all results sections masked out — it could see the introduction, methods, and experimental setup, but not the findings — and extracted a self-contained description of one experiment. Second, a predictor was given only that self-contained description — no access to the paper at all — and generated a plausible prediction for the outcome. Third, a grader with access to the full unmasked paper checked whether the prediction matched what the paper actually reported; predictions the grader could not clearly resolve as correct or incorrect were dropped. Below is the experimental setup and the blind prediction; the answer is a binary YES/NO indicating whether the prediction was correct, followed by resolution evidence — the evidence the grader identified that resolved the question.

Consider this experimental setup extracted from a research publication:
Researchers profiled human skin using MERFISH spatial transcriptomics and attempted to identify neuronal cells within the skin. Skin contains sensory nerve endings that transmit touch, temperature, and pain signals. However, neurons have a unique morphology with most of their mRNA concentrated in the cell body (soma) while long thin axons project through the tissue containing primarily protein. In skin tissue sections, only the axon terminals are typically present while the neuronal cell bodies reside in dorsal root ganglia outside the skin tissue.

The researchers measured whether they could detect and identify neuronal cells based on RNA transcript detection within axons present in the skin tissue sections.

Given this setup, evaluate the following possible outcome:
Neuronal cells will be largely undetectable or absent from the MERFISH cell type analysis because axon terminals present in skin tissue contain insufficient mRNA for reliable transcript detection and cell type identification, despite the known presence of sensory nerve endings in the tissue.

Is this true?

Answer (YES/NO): YES